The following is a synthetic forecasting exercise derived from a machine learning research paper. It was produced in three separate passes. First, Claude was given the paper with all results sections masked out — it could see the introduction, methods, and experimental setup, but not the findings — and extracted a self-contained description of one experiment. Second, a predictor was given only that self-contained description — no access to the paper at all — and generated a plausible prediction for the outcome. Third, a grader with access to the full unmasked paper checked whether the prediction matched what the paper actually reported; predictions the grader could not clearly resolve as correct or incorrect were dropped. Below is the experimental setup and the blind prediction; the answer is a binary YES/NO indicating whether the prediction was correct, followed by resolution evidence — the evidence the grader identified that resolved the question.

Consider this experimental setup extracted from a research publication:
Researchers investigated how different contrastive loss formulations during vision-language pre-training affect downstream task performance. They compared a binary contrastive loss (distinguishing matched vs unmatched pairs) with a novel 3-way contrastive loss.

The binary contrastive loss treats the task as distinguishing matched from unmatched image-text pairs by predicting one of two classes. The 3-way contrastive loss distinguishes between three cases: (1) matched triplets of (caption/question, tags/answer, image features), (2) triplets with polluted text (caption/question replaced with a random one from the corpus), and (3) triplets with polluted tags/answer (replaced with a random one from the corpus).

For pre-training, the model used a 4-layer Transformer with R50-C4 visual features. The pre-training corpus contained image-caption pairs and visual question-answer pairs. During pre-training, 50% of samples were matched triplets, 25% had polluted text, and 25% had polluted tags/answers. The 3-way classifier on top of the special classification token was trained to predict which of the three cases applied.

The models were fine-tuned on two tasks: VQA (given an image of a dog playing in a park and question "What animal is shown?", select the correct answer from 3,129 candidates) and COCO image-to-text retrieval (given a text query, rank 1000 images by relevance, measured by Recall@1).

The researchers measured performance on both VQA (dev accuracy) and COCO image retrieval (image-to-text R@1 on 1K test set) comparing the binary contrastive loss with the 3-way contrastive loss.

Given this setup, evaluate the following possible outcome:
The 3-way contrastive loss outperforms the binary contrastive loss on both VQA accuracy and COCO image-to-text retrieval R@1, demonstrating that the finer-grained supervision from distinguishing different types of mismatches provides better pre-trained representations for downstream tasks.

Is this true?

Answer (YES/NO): NO